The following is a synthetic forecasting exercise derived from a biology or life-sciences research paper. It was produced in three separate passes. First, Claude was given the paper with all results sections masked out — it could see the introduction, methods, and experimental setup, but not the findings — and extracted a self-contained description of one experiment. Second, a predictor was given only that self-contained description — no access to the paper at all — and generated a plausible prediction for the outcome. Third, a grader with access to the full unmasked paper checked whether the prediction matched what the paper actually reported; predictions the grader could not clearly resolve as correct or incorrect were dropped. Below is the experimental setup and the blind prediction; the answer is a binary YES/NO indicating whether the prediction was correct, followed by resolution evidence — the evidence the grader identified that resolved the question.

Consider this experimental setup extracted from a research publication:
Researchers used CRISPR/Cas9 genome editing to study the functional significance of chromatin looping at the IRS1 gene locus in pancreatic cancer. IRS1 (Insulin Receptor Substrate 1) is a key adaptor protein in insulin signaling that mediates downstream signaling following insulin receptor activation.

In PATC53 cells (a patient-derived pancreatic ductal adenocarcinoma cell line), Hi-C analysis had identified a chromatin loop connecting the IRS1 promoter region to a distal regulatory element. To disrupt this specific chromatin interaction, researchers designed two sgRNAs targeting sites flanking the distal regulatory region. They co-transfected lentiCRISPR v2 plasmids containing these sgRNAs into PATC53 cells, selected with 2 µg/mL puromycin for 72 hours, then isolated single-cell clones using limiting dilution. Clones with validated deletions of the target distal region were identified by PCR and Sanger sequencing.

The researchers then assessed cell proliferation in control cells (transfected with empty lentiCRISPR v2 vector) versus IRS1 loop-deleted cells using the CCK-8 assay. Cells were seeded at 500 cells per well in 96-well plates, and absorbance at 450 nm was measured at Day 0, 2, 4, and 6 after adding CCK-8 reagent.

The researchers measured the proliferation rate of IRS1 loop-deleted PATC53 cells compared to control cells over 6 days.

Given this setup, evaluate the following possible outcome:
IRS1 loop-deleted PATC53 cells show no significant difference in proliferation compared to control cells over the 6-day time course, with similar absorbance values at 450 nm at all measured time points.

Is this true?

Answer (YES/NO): NO